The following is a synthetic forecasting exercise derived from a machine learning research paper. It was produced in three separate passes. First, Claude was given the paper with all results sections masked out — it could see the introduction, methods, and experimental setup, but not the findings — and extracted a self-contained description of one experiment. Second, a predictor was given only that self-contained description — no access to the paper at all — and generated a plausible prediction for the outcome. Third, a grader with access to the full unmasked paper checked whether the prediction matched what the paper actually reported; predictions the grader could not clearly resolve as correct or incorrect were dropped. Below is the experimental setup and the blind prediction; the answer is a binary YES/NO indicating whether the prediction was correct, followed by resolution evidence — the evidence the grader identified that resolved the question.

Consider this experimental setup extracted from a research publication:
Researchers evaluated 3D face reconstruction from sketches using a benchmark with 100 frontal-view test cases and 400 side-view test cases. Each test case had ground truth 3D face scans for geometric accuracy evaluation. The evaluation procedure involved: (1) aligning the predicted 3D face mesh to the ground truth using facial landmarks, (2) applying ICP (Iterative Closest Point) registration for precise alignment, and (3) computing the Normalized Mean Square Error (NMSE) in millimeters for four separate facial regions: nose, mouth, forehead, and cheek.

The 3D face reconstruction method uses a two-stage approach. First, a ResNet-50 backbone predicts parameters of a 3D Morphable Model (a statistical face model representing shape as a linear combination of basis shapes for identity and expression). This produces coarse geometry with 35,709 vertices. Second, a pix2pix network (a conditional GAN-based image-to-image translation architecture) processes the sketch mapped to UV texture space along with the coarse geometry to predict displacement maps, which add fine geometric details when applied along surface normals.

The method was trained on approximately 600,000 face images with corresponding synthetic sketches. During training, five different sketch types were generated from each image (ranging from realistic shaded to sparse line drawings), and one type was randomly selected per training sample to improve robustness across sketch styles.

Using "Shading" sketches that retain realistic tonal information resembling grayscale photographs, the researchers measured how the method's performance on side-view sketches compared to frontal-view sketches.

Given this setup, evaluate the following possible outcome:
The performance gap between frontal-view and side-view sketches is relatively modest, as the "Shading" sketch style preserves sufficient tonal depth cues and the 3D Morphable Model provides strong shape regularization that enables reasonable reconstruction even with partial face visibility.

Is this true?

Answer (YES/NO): YES